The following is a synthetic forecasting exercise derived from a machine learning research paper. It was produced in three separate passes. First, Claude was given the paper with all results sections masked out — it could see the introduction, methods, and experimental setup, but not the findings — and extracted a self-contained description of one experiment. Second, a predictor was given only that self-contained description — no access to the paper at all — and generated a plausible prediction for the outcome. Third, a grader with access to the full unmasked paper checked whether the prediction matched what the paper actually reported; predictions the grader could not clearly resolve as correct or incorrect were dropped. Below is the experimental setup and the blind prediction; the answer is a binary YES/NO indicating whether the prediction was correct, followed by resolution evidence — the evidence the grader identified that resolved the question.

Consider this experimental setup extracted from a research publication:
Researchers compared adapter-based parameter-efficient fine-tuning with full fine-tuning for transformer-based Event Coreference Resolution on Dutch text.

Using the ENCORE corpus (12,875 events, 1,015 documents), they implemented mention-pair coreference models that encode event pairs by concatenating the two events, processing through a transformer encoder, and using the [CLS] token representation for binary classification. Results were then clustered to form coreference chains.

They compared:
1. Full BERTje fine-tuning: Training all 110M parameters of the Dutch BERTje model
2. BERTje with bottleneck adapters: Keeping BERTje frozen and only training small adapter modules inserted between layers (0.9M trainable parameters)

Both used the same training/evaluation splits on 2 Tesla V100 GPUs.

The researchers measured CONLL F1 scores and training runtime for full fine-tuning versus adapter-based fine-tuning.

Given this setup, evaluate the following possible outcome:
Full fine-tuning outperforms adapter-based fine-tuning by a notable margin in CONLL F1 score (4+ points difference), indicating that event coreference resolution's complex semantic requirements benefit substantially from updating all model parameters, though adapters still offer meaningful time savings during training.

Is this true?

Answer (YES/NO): NO